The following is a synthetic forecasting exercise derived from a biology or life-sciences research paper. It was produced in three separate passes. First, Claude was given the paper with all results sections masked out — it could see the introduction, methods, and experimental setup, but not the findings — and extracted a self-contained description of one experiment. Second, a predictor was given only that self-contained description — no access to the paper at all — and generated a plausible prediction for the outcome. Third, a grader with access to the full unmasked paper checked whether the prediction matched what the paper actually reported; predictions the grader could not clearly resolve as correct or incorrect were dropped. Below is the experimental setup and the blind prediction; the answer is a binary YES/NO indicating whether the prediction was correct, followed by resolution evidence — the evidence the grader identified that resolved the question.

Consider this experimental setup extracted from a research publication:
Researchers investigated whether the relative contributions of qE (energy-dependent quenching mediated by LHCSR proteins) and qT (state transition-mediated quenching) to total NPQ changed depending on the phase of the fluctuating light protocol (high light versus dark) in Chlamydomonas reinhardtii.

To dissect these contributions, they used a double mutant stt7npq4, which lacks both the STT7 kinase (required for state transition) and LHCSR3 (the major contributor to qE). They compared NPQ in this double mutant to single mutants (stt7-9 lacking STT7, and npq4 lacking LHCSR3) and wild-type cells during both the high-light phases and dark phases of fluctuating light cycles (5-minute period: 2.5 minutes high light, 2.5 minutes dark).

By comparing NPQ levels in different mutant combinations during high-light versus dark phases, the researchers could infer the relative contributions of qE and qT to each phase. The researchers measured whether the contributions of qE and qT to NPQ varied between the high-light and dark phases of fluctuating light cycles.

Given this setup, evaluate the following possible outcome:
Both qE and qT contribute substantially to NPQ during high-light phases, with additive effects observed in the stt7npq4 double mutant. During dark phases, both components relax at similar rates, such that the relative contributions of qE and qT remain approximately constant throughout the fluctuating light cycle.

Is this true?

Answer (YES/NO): NO